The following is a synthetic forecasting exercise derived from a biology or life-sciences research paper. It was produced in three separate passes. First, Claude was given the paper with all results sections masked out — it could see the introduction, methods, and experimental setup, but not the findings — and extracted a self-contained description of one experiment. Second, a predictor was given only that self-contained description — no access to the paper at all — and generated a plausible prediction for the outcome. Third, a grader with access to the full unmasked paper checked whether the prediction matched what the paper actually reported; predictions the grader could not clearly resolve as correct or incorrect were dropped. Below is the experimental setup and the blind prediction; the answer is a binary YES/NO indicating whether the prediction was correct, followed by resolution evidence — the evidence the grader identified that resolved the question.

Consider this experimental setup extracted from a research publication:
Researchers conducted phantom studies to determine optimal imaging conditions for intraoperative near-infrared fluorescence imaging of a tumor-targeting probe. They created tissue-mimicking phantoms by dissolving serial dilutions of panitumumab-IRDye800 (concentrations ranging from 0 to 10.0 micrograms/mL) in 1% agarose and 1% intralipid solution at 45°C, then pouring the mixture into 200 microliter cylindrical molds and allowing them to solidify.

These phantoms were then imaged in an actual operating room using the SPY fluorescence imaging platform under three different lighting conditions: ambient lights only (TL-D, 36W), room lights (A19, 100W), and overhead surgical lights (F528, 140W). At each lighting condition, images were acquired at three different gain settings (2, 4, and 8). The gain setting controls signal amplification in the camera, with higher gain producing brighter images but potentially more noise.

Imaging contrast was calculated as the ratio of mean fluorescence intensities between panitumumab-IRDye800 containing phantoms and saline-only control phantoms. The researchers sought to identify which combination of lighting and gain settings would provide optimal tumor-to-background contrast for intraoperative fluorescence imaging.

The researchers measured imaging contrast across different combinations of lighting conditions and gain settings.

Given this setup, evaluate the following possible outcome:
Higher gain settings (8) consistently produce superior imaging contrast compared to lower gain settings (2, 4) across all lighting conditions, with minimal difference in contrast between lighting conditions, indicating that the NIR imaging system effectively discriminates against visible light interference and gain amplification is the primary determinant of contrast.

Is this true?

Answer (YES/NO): NO